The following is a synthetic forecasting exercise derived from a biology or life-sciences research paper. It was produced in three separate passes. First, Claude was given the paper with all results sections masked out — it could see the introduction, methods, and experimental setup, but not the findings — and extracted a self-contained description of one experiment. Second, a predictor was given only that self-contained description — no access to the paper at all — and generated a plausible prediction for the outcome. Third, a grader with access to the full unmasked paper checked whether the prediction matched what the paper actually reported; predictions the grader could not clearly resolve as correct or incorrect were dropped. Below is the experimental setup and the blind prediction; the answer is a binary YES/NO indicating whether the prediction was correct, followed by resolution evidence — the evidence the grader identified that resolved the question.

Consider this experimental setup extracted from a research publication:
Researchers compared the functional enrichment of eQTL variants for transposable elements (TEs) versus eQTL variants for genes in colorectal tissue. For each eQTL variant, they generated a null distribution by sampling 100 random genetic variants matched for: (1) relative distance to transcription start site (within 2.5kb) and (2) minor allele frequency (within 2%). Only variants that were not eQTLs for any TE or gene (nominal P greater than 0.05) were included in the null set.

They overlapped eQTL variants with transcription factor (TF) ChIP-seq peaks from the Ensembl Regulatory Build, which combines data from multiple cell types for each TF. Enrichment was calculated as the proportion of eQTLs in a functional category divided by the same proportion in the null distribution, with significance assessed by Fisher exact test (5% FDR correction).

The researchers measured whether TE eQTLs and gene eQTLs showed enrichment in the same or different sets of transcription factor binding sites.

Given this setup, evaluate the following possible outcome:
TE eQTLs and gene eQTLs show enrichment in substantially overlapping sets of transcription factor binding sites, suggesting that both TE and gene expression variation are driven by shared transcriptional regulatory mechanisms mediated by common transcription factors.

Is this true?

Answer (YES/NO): NO